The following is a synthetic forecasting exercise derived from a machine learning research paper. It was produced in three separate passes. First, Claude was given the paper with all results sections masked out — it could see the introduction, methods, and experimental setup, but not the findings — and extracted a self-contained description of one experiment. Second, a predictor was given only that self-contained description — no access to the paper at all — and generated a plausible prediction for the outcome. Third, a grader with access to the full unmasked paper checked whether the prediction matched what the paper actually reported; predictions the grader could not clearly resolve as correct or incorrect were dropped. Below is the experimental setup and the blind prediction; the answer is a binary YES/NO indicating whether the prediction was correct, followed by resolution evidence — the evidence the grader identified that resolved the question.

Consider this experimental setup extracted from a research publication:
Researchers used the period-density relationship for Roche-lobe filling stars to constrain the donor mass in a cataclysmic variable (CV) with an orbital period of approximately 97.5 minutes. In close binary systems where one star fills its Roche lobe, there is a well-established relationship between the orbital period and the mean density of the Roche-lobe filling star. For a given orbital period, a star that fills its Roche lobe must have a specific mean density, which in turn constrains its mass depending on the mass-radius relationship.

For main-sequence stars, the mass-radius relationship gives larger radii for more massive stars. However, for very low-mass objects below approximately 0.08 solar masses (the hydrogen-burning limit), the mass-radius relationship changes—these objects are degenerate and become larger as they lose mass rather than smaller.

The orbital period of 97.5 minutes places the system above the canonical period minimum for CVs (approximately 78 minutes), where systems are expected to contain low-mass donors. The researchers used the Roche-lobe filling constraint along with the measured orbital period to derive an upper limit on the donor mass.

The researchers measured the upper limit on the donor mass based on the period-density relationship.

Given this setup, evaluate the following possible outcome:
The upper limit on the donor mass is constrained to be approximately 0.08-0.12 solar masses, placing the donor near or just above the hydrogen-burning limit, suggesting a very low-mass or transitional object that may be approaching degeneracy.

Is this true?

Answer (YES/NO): NO